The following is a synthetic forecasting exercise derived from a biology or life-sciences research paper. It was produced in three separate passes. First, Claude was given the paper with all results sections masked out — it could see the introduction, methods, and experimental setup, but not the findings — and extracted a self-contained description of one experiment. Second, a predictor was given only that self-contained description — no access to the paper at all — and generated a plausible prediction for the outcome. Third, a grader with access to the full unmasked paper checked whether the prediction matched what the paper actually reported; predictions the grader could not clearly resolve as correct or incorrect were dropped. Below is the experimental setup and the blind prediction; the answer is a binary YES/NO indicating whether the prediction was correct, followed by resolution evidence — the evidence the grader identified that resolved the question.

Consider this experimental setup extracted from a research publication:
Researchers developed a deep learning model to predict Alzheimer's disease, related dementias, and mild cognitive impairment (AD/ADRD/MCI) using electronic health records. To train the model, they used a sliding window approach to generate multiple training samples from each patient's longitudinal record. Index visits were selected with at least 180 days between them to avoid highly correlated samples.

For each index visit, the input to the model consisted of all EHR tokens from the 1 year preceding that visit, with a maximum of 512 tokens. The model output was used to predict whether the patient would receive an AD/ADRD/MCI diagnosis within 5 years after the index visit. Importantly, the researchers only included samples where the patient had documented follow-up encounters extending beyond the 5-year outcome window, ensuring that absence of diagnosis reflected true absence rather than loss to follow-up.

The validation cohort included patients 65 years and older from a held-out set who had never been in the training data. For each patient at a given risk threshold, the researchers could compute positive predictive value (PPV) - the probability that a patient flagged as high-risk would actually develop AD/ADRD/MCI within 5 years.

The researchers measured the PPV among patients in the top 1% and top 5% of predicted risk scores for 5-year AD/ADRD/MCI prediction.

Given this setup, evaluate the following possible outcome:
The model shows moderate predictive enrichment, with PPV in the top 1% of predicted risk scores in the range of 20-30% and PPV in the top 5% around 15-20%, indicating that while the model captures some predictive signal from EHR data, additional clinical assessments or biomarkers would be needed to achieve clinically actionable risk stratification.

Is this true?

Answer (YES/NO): NO